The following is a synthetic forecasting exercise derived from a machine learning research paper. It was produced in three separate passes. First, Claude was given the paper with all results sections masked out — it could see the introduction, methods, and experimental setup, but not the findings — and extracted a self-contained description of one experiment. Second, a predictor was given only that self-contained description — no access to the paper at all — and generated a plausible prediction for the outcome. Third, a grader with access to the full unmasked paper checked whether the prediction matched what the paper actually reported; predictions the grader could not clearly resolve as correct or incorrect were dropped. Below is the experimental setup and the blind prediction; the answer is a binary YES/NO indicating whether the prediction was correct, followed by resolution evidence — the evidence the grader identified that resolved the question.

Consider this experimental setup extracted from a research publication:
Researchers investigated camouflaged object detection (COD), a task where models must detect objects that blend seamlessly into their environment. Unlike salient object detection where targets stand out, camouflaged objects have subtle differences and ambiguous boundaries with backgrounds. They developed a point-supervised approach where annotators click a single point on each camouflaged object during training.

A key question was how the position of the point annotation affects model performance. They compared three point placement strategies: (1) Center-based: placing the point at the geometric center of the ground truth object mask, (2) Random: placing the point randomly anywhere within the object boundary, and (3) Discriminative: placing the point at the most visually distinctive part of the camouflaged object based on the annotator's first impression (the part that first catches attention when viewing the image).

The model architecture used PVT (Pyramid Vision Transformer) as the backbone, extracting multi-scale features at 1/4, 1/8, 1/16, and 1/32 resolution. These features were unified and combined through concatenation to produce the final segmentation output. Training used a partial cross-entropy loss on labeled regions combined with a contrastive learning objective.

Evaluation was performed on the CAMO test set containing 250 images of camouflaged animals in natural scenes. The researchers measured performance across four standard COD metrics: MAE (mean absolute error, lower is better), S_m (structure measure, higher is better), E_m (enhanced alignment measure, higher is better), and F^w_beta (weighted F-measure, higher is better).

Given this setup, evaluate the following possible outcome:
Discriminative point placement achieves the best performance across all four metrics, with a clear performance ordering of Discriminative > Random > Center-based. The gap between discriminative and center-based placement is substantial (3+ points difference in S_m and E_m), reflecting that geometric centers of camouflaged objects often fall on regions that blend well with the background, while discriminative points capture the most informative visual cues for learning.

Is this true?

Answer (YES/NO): NO